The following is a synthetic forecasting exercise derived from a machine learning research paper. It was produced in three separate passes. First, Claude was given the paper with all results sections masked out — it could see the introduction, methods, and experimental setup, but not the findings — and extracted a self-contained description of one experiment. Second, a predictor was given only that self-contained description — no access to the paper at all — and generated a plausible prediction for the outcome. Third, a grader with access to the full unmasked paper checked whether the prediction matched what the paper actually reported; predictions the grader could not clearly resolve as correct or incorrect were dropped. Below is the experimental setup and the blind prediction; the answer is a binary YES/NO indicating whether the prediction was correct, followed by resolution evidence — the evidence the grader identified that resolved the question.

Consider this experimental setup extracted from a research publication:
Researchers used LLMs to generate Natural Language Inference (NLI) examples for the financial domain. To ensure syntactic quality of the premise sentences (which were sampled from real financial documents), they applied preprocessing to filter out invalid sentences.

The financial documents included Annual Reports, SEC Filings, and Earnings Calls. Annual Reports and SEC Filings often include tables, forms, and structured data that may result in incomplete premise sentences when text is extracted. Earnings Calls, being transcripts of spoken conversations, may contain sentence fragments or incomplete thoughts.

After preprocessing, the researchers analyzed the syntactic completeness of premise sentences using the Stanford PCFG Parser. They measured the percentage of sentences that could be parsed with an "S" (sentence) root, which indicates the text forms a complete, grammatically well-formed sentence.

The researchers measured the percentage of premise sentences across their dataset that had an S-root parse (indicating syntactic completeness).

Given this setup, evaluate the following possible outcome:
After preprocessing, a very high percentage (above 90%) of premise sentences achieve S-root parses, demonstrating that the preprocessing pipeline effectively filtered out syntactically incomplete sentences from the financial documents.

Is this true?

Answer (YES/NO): YES